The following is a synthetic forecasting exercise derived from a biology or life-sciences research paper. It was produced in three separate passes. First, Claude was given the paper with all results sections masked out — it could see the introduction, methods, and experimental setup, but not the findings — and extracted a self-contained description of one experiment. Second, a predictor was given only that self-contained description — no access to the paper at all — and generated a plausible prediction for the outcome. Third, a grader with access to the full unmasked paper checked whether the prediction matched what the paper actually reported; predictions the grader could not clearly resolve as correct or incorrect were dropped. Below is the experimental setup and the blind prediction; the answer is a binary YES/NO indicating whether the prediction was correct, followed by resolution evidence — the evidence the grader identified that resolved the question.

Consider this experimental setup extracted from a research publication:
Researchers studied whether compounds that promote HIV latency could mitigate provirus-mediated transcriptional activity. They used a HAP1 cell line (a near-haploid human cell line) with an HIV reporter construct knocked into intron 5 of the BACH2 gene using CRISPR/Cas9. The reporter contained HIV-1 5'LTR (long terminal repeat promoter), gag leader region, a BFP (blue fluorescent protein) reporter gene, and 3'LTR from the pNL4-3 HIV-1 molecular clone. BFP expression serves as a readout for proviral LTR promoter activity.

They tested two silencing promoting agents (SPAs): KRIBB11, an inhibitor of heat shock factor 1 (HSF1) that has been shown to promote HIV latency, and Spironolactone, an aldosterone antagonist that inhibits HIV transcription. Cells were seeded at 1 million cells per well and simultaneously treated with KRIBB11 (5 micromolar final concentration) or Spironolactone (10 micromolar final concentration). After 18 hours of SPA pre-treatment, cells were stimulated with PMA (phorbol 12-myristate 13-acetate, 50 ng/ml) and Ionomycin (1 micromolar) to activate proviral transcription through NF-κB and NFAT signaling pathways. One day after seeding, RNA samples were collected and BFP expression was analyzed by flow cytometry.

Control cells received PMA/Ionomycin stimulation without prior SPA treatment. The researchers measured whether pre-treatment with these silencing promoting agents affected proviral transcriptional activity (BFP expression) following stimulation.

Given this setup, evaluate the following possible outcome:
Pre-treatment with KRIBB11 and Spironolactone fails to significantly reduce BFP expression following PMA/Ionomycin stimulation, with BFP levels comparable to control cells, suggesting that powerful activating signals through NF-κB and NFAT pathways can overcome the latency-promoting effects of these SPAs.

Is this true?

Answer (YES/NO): NO